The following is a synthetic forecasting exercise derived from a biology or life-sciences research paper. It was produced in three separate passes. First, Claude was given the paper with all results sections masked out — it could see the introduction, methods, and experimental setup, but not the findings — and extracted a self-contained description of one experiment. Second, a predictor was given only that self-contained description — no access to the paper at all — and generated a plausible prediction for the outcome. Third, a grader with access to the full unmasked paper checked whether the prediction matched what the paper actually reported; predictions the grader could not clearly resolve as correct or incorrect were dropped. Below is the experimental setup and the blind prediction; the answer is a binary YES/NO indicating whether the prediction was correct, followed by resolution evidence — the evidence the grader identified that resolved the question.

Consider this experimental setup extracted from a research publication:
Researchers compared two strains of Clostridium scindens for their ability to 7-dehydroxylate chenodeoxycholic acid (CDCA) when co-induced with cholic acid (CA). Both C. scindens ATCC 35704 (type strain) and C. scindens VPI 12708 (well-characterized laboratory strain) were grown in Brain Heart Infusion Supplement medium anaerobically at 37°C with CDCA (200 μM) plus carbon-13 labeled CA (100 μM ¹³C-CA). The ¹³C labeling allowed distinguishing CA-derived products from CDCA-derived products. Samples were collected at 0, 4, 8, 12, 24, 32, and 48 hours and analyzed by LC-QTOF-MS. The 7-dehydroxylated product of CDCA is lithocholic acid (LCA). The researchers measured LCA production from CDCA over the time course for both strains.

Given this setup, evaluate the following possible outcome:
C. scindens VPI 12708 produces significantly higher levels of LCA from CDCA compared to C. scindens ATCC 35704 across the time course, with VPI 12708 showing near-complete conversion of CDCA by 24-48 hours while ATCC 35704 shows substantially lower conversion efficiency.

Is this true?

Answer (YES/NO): NO